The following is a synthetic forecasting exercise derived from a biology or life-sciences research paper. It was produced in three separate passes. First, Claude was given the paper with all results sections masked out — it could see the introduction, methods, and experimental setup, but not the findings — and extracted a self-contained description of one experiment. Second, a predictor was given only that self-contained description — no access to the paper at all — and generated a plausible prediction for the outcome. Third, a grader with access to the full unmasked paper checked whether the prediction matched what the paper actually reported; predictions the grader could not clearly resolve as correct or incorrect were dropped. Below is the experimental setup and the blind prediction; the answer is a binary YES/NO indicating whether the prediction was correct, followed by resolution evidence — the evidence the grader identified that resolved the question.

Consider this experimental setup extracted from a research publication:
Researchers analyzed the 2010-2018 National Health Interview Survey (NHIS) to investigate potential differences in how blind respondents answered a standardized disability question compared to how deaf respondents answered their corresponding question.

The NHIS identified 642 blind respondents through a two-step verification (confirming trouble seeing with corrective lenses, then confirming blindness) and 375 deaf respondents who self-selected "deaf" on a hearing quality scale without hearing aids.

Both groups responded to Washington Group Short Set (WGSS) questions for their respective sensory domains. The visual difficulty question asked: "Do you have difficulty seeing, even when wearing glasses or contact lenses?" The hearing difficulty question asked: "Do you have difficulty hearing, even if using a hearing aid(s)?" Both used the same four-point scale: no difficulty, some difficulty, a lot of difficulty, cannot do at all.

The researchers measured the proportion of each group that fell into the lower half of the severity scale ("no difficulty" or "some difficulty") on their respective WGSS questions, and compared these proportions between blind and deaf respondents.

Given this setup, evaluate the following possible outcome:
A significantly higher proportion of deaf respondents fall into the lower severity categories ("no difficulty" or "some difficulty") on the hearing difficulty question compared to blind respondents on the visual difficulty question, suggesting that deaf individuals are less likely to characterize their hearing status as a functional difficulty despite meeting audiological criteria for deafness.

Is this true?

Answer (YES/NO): YES